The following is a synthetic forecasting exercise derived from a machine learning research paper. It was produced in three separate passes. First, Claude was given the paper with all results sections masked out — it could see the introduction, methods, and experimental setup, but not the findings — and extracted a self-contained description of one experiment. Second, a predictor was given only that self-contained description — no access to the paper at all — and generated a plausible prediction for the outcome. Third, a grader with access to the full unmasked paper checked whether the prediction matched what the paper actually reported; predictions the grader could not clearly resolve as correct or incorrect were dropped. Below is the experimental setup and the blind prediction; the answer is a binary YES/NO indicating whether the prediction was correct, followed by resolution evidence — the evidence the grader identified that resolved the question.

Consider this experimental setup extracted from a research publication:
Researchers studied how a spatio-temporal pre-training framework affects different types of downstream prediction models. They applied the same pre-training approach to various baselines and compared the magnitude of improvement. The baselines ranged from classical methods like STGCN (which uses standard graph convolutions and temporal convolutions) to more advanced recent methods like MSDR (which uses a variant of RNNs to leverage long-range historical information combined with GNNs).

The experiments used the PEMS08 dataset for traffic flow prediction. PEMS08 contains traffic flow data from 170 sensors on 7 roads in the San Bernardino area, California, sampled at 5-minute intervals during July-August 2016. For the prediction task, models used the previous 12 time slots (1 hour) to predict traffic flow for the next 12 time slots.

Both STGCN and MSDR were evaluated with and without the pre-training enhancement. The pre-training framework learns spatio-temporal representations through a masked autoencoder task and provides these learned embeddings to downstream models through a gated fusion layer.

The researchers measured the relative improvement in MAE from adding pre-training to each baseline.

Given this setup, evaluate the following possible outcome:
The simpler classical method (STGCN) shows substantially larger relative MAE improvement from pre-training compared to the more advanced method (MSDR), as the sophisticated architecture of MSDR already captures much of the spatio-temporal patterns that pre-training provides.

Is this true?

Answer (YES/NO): YES